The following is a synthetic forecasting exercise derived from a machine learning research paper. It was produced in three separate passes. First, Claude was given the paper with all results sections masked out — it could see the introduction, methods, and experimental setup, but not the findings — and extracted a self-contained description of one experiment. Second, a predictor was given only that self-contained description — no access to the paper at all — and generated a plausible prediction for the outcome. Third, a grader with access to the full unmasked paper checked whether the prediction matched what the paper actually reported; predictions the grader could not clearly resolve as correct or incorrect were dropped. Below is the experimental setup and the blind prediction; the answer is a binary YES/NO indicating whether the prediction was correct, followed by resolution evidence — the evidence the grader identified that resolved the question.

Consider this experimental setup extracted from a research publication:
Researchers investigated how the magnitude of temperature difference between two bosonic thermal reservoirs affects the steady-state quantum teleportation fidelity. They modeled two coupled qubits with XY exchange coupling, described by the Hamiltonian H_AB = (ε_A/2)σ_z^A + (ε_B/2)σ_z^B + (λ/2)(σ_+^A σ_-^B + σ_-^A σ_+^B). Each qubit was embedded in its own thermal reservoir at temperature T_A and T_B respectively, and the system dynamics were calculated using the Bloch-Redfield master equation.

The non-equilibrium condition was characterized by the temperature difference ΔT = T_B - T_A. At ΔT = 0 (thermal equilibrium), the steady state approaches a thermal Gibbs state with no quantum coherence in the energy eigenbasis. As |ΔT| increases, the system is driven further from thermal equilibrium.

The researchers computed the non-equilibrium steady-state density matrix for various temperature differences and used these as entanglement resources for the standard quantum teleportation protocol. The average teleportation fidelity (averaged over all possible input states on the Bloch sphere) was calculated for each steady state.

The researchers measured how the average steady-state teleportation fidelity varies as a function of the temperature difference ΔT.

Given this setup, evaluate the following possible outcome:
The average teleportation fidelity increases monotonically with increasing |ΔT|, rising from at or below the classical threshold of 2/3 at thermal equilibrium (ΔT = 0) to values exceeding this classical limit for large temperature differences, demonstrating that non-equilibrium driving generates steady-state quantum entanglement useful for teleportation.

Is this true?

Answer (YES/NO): NO